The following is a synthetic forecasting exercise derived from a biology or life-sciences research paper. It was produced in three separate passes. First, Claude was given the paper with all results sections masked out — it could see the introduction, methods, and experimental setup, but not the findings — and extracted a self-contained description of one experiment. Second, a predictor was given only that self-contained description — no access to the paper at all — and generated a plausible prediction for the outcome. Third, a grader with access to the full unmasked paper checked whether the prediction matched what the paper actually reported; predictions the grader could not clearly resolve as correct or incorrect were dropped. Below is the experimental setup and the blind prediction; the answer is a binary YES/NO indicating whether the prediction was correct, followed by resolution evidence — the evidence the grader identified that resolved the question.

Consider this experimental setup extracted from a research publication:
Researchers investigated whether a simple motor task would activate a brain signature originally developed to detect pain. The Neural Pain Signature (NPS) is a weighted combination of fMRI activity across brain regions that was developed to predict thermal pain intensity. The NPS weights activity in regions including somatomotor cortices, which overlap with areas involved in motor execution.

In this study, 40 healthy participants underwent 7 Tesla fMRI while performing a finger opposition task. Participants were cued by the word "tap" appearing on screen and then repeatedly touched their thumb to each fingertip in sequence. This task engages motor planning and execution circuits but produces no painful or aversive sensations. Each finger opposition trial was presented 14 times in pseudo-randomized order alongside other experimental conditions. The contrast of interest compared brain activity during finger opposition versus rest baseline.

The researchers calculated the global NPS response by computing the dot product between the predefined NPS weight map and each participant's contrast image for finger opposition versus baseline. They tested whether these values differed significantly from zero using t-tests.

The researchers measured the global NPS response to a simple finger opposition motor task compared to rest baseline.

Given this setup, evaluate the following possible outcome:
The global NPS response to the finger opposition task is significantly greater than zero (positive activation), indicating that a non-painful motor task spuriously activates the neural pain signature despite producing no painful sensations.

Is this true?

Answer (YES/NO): YES